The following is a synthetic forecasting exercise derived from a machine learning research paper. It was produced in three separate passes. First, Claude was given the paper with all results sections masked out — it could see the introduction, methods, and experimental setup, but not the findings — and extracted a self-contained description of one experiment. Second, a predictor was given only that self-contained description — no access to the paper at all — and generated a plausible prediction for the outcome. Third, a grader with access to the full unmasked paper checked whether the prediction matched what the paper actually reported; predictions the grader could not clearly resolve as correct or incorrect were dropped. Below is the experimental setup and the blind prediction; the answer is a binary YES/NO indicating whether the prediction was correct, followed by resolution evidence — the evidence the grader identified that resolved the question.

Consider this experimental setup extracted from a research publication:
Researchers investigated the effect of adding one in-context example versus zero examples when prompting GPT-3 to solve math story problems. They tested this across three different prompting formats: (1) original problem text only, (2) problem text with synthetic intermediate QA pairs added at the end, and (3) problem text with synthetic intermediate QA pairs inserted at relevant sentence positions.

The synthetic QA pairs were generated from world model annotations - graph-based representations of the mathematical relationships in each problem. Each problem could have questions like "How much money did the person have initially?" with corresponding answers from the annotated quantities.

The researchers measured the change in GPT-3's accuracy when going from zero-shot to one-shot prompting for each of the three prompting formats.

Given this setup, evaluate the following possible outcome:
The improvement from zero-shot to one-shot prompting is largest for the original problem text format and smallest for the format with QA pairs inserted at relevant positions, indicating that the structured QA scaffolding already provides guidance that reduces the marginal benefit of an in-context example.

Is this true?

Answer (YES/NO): NO